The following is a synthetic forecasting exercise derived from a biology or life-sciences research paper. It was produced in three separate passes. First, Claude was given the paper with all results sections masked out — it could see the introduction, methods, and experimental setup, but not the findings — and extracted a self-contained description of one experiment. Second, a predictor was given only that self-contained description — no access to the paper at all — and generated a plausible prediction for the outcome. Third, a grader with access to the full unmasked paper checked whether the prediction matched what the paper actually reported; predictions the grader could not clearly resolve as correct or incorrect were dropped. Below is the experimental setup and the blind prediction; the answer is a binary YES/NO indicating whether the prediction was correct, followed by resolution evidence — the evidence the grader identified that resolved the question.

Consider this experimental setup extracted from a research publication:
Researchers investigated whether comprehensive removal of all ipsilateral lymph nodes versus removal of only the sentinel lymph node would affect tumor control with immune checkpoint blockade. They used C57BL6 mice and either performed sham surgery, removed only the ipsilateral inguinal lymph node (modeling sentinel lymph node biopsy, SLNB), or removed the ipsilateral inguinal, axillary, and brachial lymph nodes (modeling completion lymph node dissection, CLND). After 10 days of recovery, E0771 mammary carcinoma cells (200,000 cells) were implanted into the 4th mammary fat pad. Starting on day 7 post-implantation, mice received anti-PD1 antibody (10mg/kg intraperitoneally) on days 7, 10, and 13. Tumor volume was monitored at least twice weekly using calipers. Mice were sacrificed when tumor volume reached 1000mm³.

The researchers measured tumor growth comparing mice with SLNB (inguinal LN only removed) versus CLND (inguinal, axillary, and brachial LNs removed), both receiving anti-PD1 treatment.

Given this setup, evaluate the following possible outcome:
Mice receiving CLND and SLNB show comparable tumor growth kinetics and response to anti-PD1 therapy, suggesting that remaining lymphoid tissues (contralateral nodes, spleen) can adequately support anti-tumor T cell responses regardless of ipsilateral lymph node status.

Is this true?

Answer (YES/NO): YES